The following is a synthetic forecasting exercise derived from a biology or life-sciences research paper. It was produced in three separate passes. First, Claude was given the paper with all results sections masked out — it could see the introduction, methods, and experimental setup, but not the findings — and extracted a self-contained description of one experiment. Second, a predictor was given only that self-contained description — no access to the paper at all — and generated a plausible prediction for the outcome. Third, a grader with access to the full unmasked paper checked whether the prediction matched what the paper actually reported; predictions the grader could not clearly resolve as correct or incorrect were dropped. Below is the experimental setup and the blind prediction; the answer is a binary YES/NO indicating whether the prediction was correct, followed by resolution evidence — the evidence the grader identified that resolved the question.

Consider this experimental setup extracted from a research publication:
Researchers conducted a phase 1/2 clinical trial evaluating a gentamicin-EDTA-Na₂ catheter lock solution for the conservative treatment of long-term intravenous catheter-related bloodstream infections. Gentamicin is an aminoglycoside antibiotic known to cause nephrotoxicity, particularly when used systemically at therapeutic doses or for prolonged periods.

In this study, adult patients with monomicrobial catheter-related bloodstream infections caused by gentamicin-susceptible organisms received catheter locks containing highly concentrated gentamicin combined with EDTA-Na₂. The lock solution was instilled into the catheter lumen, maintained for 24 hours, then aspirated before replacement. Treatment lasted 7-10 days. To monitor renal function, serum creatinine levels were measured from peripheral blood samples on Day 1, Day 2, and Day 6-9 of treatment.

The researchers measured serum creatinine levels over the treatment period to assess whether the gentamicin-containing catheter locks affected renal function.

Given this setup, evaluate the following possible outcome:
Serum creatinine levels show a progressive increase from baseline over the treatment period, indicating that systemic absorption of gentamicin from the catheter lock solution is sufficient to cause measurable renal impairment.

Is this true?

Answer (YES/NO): NO